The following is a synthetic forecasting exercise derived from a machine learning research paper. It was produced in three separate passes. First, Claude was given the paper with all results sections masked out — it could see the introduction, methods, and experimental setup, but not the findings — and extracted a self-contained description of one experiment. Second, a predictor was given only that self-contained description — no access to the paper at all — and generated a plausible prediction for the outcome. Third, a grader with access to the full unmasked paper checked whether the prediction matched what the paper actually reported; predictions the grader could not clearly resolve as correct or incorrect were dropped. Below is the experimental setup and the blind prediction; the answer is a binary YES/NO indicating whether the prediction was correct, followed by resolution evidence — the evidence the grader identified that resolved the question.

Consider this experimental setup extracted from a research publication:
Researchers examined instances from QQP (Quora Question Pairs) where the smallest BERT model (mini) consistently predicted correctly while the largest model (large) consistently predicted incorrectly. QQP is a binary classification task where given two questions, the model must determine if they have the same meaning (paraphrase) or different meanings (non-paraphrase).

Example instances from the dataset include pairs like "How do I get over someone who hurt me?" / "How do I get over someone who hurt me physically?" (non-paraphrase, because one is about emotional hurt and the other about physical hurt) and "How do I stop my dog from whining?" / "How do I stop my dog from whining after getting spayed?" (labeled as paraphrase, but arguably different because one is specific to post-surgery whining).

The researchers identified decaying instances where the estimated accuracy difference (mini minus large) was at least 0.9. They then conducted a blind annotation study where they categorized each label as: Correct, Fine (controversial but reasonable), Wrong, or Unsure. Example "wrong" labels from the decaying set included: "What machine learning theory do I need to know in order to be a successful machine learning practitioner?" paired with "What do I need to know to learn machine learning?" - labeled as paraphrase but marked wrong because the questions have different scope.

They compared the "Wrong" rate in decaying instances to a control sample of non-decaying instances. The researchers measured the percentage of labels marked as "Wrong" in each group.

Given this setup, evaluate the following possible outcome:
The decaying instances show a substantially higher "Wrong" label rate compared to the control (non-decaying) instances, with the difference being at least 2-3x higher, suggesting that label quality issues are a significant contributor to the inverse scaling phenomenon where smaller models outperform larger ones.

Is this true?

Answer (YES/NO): YES